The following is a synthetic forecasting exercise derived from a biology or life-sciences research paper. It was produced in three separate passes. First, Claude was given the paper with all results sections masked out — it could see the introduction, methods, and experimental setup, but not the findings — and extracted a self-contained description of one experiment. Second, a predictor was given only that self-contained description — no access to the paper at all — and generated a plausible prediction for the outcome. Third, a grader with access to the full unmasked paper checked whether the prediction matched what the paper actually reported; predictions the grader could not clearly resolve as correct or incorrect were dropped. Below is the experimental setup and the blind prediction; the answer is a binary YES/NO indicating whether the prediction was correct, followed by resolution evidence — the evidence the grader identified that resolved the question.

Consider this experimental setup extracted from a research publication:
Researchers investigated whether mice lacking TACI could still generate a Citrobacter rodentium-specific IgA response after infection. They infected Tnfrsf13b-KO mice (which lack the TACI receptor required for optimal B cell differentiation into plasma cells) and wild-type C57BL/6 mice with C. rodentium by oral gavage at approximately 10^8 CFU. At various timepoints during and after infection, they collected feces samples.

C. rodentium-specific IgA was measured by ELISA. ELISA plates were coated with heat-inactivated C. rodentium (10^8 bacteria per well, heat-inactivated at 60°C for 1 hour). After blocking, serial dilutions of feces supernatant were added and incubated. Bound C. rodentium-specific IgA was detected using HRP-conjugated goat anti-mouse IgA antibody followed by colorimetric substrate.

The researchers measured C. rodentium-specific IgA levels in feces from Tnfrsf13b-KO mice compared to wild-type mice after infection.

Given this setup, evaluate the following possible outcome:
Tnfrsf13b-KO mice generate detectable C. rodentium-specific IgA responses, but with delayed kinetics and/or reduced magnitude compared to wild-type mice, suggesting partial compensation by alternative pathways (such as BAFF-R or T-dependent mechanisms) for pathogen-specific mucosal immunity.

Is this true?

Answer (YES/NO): YES